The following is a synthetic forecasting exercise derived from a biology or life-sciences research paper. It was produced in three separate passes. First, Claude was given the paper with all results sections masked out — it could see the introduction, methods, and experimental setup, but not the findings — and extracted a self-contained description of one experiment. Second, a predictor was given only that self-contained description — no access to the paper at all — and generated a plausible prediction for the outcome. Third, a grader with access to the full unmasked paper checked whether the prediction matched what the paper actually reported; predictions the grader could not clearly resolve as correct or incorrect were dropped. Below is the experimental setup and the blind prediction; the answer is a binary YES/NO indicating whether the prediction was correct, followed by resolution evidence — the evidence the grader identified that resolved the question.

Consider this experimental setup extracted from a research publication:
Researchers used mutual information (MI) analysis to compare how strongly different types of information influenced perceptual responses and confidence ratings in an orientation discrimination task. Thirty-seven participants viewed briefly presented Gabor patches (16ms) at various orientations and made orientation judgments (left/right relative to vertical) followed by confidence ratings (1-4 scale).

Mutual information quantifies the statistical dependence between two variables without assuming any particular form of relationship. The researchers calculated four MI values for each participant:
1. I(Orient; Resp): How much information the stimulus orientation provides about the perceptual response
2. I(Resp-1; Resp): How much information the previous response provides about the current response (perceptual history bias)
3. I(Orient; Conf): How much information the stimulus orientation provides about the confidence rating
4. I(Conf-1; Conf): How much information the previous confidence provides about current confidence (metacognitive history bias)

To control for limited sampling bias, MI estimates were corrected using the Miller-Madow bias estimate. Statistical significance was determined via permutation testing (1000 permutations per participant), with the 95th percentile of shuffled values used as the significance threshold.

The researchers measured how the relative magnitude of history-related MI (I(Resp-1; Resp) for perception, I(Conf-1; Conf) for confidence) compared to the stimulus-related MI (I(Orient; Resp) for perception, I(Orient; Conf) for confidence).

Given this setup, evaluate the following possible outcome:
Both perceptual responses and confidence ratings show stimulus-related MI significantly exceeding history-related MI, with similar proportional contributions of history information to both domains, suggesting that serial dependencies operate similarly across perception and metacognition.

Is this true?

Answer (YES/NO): NO